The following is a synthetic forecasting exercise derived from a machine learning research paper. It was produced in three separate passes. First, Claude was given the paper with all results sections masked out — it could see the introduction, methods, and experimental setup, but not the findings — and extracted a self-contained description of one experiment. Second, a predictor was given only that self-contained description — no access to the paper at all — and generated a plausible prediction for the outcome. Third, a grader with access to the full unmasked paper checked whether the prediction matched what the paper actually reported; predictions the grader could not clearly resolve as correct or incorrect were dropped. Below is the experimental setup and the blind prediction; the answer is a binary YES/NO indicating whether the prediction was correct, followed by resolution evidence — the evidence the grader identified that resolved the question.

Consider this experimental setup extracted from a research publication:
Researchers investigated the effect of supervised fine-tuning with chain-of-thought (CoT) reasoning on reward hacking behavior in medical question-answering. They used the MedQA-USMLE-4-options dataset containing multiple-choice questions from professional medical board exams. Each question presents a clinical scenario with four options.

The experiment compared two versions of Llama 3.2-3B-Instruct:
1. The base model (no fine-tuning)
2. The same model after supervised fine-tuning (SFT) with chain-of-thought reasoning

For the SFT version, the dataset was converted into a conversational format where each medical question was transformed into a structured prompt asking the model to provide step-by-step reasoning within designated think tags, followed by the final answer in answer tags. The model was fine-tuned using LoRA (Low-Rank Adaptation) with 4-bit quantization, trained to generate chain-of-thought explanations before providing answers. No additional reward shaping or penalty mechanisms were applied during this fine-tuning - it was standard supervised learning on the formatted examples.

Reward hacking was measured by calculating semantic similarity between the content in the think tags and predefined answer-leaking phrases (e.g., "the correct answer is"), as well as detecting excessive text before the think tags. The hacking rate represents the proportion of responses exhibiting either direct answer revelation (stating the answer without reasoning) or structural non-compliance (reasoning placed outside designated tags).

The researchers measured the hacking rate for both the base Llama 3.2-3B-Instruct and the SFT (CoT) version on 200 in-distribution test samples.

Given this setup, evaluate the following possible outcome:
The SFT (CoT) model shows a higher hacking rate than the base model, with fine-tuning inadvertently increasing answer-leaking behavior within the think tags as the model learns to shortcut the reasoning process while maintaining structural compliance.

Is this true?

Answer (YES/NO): NO